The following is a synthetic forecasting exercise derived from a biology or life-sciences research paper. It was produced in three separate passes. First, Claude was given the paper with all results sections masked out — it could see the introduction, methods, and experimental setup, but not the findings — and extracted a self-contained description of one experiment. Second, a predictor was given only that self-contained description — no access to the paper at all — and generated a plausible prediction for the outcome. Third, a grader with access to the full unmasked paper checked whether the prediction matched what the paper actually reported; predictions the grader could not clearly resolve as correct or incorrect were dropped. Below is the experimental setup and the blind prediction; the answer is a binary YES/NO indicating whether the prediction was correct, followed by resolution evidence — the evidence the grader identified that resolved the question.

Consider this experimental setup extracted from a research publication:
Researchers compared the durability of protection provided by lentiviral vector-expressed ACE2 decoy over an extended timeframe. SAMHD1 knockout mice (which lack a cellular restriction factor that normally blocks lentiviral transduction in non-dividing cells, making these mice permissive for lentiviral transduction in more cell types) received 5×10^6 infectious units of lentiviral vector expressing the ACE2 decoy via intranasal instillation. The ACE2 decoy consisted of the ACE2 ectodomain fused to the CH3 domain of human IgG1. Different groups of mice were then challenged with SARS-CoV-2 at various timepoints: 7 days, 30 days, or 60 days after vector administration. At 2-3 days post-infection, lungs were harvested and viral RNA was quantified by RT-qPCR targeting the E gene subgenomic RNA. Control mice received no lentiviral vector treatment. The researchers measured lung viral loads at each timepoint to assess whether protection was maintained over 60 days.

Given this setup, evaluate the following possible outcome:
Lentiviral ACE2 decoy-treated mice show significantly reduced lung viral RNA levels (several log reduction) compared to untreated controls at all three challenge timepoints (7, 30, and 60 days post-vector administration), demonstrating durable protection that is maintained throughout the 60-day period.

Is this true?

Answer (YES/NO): YES